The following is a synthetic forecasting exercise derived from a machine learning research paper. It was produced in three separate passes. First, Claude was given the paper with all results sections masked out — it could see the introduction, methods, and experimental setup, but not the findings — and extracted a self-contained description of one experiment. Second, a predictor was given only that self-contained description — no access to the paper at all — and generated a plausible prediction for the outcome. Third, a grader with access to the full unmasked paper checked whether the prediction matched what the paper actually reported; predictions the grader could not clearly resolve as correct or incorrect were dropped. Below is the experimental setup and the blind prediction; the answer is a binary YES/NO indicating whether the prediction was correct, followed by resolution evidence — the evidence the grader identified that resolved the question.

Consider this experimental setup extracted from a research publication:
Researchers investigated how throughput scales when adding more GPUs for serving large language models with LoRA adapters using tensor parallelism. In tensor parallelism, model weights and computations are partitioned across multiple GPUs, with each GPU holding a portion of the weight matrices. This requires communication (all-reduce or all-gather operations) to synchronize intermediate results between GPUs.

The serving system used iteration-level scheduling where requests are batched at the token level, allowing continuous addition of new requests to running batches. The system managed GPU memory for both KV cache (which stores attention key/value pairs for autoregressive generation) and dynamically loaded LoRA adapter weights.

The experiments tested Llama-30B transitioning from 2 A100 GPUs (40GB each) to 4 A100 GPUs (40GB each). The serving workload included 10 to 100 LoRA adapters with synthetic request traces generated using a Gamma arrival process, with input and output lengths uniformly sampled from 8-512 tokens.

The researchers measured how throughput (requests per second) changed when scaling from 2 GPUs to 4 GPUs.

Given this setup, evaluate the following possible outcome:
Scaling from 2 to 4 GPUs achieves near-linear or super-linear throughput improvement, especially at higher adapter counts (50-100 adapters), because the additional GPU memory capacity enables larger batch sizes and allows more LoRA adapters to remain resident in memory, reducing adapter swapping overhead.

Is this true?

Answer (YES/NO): YES